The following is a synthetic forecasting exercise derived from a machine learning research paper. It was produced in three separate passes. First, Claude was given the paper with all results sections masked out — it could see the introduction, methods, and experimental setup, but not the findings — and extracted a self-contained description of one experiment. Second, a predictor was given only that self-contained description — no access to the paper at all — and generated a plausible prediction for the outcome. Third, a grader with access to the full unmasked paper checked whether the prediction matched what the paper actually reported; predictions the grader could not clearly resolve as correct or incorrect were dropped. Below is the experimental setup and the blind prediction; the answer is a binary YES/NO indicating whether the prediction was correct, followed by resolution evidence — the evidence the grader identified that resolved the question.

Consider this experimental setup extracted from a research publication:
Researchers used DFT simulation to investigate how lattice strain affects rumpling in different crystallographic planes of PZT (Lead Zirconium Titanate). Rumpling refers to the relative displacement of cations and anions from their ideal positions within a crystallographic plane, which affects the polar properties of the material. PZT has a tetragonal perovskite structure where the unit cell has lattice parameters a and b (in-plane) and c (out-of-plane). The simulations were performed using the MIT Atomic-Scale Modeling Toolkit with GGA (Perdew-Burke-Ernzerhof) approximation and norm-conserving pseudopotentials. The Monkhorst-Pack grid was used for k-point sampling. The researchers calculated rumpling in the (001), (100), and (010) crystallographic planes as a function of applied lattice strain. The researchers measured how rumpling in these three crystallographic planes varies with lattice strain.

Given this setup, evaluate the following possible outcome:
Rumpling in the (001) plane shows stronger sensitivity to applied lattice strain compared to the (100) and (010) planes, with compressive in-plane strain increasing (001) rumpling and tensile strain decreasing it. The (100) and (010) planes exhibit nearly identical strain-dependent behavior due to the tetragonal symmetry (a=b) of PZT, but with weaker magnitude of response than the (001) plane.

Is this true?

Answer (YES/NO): NO